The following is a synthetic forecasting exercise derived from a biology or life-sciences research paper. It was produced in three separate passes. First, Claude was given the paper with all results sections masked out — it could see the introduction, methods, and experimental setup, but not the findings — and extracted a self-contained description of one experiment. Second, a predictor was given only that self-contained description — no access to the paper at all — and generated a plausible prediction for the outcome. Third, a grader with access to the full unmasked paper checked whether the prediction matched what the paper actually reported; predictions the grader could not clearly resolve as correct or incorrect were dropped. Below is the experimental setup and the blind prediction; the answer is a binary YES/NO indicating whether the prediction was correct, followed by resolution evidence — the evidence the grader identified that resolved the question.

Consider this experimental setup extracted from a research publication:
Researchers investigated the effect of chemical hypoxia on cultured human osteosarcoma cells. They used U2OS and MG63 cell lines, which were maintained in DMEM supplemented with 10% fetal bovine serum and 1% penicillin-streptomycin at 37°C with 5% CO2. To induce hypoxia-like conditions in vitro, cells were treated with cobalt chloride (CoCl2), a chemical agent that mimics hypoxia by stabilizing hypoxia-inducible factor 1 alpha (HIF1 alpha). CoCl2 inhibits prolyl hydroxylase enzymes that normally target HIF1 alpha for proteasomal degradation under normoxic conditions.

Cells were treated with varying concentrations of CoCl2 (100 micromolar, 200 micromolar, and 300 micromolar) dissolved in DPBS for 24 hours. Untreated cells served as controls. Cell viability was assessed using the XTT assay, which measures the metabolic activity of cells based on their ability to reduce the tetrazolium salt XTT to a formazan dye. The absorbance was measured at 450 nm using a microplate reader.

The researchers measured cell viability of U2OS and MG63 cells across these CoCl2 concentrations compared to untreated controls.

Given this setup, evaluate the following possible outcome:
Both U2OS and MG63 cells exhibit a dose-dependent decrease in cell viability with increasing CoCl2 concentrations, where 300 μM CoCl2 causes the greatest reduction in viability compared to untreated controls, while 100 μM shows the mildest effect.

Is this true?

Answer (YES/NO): YES